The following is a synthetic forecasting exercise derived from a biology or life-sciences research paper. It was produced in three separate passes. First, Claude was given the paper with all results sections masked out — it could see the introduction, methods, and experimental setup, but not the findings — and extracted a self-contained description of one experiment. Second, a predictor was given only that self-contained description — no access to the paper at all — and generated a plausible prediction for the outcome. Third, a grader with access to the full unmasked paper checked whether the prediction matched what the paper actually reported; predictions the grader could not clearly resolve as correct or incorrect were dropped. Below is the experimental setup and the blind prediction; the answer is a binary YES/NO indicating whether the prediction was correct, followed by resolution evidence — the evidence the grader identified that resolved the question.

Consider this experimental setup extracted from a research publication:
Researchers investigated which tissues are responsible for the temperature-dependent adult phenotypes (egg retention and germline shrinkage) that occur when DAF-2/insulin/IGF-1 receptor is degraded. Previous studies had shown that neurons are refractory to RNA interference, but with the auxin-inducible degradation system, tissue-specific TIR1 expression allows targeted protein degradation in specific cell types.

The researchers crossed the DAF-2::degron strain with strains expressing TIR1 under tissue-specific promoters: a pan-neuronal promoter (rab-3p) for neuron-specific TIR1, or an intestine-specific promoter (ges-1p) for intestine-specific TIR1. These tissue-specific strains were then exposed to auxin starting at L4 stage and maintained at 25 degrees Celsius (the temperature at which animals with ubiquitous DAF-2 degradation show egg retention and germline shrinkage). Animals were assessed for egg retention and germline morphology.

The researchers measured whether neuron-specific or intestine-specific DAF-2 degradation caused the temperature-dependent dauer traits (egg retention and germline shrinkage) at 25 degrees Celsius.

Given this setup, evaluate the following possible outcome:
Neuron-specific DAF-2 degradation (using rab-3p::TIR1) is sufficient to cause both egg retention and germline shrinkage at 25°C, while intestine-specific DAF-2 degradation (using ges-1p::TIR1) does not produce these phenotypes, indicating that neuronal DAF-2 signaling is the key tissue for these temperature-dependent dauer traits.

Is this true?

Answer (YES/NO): YES